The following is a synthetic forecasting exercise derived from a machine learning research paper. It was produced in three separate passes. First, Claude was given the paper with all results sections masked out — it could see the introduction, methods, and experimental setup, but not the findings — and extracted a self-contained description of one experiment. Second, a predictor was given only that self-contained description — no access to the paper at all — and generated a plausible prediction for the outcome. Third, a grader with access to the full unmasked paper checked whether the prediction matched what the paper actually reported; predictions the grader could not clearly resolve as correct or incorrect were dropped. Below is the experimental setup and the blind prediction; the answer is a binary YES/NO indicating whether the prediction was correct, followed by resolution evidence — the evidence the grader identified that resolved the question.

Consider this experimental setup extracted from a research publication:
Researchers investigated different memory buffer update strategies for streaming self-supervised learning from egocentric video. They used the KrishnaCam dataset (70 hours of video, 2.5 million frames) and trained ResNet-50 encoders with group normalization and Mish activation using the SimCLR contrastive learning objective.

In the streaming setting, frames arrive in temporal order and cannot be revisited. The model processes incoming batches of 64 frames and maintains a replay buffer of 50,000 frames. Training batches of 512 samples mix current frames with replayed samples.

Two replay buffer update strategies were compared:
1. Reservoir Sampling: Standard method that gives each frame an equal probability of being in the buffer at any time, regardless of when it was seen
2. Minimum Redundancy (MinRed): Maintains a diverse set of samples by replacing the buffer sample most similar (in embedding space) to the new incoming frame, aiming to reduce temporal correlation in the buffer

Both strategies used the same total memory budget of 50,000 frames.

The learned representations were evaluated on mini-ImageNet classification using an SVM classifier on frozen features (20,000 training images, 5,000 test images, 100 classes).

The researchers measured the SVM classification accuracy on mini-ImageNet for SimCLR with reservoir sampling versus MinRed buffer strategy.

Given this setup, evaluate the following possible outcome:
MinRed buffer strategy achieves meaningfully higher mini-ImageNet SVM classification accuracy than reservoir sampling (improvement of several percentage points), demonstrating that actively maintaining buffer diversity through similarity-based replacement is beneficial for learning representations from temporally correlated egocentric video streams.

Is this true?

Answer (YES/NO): NO